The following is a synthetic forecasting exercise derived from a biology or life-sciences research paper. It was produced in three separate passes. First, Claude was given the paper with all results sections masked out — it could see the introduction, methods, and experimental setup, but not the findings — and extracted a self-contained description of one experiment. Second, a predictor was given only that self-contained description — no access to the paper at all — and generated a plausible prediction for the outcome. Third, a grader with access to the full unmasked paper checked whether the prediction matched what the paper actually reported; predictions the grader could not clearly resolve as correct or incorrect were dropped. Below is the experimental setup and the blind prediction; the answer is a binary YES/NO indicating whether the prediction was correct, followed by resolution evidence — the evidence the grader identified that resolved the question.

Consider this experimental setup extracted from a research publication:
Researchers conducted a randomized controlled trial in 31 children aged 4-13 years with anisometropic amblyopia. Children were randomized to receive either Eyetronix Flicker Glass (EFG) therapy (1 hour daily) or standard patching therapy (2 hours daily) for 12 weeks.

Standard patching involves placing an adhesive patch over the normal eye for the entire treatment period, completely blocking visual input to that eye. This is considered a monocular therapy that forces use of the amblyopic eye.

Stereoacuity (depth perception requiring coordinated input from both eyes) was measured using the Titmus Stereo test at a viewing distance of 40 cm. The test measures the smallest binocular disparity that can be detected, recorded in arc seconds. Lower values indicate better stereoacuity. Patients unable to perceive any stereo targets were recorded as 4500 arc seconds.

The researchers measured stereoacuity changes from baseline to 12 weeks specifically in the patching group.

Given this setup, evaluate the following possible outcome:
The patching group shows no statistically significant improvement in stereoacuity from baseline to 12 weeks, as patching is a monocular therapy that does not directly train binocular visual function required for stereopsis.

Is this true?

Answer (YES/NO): YES